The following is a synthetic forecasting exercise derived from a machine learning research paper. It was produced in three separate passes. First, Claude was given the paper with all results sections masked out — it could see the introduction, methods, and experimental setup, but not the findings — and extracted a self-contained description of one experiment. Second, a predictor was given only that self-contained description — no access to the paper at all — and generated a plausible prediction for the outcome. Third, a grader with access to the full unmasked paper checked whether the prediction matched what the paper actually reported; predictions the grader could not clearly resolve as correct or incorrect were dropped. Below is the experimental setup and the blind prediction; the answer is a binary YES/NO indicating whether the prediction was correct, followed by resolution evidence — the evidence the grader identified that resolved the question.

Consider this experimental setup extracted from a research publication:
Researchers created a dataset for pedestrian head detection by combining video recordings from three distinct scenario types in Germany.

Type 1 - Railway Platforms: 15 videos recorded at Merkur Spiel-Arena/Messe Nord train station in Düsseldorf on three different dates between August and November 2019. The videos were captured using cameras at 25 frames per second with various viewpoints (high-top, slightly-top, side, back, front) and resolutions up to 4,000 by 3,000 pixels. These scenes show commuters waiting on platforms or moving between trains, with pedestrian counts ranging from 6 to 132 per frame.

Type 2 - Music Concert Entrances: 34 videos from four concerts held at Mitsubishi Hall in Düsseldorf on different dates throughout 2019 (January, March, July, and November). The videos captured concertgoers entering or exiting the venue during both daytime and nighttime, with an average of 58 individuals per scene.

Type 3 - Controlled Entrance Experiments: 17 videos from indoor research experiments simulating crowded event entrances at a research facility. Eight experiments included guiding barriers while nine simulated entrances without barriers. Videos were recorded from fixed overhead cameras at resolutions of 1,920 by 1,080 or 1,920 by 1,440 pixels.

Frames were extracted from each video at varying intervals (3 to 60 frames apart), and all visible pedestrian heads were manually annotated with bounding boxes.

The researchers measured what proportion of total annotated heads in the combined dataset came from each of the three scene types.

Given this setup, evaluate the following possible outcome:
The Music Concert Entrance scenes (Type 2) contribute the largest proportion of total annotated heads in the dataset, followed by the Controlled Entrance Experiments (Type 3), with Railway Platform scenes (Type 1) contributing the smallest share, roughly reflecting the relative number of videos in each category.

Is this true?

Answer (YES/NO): YES